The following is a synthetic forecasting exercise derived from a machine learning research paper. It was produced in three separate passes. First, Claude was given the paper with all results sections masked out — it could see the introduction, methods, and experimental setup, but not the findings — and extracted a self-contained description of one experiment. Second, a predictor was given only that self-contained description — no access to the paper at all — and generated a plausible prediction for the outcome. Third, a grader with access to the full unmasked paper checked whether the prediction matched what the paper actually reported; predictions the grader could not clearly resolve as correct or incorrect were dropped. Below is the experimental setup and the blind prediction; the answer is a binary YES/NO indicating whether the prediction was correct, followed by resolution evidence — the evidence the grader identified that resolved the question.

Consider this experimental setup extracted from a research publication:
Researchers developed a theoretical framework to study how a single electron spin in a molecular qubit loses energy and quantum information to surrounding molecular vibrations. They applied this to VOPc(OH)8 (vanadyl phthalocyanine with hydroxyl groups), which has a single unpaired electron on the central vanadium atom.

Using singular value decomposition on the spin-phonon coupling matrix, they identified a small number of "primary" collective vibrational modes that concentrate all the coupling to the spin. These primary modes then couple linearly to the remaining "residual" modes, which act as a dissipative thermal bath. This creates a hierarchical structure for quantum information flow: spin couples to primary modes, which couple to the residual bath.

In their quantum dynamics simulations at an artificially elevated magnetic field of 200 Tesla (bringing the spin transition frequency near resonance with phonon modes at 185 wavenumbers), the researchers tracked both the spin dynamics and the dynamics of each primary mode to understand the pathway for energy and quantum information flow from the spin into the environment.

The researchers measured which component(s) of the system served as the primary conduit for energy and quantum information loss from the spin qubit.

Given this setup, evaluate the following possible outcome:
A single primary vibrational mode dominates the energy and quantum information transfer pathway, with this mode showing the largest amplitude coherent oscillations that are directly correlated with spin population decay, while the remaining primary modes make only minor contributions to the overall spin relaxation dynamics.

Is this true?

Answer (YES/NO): YES